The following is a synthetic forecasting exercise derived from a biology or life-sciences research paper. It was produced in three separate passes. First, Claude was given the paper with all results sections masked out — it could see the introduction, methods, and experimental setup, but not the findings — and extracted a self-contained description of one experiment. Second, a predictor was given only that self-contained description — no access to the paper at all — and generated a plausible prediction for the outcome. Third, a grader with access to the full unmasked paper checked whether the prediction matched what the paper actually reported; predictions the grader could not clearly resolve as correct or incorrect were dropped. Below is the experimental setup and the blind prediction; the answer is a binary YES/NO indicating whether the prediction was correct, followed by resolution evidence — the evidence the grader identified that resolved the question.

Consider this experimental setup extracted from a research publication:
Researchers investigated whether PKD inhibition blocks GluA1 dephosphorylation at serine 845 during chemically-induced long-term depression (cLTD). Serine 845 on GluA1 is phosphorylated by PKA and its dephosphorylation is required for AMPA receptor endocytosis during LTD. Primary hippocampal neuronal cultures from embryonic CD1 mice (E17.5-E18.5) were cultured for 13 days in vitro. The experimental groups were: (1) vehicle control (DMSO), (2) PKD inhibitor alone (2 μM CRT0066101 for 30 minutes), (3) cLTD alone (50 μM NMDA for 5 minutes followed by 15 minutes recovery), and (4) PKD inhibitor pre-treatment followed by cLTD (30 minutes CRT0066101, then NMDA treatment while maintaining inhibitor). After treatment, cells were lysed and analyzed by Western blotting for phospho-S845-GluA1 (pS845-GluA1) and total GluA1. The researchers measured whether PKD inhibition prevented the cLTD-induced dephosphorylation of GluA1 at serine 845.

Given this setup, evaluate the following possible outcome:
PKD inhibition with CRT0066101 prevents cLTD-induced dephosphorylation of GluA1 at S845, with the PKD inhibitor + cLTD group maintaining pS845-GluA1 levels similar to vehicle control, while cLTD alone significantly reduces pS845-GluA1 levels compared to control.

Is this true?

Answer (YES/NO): NO